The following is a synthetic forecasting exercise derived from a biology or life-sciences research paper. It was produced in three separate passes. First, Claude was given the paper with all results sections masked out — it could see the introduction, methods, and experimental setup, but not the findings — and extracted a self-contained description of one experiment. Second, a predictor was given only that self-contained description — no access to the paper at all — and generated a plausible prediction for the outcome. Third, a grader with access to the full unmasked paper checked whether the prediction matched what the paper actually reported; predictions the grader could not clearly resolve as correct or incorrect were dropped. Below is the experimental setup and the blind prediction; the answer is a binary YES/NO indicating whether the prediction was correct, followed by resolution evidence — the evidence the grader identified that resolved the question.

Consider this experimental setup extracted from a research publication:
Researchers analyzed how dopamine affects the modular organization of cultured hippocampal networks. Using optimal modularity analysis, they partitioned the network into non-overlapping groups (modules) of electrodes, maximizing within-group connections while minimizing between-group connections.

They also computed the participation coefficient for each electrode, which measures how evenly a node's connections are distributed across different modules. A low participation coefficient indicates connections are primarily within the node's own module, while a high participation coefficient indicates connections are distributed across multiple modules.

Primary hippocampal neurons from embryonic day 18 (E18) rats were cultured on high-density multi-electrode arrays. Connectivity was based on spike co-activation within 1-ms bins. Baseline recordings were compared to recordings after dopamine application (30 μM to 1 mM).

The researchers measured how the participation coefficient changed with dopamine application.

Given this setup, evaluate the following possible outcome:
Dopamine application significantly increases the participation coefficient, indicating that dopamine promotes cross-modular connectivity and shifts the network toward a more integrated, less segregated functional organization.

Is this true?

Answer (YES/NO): NO